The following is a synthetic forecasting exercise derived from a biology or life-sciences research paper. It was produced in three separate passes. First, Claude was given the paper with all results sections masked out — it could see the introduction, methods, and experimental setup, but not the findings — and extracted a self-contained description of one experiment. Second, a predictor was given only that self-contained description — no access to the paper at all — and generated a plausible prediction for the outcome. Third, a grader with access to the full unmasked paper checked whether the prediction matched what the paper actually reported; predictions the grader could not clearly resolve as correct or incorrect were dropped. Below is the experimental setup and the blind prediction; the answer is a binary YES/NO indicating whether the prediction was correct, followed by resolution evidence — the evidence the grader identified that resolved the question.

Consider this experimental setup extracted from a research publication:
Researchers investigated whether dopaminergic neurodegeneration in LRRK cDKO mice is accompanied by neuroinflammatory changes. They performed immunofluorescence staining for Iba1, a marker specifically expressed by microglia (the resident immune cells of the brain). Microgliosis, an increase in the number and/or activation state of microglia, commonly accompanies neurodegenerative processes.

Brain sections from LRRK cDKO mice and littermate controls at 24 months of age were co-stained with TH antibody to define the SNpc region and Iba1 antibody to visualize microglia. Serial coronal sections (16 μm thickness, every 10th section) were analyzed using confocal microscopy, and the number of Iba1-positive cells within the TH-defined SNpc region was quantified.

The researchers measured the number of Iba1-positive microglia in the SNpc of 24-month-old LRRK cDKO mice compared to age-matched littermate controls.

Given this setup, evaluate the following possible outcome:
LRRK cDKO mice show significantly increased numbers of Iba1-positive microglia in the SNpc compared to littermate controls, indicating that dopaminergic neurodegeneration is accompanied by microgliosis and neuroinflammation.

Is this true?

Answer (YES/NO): YES